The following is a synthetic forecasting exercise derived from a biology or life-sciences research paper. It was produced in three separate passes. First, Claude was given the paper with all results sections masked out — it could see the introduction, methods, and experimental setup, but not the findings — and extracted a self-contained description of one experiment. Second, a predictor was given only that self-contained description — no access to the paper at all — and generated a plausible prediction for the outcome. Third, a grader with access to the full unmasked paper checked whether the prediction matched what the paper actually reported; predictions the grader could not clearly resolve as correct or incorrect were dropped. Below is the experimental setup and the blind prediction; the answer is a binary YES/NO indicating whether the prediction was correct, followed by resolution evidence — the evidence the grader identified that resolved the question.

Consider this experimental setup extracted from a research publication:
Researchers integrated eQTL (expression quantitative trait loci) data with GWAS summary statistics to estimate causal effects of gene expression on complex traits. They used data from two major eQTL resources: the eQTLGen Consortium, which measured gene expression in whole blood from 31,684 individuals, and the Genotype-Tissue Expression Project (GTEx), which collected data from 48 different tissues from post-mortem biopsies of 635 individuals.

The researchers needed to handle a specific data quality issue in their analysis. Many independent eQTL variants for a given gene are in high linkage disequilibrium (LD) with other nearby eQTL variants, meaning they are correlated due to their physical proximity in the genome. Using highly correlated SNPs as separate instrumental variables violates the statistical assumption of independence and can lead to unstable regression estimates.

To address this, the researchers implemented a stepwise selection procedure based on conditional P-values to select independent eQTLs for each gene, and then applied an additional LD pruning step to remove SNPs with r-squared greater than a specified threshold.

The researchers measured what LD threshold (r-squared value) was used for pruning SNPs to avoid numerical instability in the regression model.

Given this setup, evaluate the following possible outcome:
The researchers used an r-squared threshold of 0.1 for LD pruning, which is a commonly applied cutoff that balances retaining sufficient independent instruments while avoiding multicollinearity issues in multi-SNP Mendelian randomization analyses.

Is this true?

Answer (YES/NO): YES